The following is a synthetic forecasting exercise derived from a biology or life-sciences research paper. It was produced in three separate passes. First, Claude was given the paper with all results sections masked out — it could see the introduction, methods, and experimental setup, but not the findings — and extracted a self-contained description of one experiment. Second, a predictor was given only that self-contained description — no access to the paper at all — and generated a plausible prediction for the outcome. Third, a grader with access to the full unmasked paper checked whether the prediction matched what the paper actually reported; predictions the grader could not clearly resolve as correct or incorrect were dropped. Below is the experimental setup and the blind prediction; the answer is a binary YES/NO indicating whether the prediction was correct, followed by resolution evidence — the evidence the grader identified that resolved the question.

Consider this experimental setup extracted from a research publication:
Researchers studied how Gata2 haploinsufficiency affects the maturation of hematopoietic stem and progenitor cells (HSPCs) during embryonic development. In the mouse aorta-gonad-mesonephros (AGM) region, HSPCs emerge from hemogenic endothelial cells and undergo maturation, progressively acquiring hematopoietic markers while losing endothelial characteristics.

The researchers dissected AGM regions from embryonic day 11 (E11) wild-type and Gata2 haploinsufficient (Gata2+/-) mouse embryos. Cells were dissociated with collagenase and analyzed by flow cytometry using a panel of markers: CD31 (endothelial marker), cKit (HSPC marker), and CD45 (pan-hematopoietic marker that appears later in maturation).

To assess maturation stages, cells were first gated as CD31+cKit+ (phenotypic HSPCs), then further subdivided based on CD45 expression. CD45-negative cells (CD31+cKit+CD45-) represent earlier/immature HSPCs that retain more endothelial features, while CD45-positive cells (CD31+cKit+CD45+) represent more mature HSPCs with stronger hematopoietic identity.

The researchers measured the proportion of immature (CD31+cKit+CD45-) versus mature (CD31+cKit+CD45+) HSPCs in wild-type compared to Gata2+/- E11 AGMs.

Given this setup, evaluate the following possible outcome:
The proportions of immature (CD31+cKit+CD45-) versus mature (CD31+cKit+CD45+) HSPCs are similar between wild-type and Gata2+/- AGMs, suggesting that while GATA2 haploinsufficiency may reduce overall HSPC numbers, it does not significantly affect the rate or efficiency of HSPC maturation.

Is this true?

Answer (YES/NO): NO